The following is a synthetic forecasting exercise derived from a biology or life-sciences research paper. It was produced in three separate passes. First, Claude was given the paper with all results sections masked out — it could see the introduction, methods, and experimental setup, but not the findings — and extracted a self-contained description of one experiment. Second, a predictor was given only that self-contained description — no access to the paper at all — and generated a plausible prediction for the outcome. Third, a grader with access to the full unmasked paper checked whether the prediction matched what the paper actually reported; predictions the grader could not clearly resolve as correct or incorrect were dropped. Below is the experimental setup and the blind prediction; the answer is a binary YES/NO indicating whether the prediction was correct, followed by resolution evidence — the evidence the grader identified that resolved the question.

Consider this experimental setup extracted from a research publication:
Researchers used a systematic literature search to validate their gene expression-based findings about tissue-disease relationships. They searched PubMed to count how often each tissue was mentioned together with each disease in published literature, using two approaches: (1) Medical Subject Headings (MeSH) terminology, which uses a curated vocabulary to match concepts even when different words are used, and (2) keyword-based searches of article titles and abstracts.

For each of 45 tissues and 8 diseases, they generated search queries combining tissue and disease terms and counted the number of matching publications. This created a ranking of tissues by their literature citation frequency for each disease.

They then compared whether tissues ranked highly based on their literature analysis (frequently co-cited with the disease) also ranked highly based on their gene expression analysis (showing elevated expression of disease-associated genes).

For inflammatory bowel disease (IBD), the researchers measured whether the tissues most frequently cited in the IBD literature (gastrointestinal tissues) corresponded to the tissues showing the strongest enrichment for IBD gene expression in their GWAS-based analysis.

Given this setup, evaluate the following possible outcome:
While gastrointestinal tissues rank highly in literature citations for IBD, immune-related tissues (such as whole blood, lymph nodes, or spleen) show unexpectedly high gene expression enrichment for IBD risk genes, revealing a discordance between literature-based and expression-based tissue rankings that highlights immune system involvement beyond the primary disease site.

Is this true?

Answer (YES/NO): NO